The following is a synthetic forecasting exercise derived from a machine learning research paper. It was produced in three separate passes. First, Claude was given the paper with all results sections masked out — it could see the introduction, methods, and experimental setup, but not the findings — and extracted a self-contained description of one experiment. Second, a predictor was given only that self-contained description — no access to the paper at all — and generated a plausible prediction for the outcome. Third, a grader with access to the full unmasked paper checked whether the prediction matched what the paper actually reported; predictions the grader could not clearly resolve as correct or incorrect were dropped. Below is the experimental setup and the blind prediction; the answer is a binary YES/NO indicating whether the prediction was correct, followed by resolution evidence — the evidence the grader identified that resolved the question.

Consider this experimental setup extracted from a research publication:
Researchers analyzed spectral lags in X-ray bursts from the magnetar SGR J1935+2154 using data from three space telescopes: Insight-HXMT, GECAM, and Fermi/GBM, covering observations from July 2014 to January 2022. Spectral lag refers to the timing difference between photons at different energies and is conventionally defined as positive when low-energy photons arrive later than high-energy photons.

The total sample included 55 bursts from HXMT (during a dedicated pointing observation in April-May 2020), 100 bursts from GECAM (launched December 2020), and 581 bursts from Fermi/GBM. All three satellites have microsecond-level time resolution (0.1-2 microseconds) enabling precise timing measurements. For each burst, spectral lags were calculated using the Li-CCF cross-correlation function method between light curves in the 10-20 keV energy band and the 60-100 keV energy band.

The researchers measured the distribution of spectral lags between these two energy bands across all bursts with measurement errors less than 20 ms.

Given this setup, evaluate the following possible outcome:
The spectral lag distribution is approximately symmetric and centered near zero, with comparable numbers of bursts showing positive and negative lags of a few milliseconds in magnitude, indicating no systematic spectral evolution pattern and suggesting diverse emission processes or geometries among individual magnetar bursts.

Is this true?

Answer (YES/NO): NO